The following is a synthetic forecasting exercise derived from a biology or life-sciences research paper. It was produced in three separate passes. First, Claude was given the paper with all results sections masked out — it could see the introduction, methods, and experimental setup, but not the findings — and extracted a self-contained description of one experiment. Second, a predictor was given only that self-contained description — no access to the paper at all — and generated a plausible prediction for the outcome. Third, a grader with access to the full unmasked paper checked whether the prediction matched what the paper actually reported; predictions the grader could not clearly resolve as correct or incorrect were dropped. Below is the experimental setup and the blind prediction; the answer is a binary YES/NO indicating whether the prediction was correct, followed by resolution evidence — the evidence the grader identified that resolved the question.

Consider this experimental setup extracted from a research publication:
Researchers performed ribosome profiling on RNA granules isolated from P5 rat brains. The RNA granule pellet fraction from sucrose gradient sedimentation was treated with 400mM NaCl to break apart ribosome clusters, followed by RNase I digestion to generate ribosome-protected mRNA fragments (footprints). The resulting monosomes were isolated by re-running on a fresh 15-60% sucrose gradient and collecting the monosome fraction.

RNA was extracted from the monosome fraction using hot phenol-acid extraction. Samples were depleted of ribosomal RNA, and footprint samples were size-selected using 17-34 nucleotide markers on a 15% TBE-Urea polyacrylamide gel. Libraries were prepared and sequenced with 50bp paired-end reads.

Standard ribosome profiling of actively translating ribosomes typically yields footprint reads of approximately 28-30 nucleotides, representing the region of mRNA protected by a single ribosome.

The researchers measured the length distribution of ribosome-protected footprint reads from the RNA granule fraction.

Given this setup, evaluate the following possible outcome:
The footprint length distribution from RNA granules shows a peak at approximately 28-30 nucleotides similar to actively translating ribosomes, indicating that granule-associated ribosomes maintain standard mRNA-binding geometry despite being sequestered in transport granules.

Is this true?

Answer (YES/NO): NO